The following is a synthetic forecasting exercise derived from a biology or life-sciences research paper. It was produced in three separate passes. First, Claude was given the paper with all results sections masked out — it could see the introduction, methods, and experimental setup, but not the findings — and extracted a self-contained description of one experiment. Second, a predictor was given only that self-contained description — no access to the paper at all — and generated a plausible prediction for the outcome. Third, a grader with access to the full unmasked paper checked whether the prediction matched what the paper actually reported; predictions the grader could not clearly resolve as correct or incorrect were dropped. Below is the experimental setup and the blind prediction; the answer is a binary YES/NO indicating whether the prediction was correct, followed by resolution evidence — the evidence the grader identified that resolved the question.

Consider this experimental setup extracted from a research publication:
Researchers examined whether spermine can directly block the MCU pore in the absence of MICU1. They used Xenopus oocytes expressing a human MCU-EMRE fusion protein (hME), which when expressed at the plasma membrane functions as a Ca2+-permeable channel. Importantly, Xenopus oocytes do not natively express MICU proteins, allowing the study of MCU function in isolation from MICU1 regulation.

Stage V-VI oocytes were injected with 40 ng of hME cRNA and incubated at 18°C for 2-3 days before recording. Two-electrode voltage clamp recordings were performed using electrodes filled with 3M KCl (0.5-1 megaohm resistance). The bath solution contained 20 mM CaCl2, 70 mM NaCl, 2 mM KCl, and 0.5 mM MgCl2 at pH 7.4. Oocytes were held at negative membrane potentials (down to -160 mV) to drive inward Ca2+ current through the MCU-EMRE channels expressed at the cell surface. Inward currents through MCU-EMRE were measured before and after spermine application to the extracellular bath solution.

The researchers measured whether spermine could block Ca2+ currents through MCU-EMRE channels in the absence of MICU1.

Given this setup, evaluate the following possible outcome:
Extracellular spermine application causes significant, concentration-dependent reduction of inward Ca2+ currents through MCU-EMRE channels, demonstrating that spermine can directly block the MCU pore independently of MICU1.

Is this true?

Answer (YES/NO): YES